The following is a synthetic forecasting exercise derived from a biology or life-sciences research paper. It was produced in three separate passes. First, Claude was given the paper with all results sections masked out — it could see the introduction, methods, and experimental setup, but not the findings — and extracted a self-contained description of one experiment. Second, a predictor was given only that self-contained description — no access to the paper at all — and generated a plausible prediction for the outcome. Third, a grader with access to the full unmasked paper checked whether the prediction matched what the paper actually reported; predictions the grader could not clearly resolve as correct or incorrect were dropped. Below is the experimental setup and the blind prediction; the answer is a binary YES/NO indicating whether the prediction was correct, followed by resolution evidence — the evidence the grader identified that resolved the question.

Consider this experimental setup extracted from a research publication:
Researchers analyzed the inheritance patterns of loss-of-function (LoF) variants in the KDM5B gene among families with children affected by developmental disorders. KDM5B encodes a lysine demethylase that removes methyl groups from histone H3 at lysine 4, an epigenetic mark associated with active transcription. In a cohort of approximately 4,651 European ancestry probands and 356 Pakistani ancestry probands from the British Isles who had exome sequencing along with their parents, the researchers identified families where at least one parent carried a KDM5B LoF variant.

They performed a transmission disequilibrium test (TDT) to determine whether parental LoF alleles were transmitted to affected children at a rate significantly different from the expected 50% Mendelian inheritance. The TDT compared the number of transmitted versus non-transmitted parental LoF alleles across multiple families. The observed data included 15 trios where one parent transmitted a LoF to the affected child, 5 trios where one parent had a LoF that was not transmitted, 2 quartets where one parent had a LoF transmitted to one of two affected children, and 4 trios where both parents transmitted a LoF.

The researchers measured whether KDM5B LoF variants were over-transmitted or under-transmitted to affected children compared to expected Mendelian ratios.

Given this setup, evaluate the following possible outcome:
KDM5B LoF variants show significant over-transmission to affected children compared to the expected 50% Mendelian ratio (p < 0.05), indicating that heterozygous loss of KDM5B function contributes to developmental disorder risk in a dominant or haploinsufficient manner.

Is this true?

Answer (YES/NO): YES